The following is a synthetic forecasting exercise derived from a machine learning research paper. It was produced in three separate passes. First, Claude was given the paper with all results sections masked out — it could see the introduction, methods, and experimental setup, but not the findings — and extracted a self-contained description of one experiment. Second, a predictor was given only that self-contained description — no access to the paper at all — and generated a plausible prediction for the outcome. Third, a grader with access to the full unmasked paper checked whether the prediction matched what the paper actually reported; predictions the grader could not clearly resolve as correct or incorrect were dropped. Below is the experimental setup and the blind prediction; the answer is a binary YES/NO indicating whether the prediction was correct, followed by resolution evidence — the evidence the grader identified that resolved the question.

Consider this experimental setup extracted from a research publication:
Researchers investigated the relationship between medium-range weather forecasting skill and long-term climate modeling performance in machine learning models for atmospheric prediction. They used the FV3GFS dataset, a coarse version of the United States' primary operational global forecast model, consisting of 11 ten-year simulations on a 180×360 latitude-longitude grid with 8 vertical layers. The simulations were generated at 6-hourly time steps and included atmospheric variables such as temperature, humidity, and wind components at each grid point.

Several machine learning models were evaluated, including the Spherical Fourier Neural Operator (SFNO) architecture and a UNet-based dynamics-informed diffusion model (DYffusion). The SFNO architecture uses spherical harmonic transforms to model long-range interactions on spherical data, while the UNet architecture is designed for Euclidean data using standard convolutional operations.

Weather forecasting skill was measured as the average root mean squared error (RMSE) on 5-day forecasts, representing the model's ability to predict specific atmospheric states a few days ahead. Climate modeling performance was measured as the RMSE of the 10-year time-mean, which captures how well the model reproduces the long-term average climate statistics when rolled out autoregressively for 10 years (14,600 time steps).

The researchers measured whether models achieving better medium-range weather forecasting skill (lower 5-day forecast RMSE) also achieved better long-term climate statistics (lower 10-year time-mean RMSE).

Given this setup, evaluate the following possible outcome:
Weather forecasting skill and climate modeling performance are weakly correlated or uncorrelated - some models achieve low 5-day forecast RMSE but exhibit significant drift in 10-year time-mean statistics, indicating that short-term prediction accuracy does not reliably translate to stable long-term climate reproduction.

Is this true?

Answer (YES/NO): YES